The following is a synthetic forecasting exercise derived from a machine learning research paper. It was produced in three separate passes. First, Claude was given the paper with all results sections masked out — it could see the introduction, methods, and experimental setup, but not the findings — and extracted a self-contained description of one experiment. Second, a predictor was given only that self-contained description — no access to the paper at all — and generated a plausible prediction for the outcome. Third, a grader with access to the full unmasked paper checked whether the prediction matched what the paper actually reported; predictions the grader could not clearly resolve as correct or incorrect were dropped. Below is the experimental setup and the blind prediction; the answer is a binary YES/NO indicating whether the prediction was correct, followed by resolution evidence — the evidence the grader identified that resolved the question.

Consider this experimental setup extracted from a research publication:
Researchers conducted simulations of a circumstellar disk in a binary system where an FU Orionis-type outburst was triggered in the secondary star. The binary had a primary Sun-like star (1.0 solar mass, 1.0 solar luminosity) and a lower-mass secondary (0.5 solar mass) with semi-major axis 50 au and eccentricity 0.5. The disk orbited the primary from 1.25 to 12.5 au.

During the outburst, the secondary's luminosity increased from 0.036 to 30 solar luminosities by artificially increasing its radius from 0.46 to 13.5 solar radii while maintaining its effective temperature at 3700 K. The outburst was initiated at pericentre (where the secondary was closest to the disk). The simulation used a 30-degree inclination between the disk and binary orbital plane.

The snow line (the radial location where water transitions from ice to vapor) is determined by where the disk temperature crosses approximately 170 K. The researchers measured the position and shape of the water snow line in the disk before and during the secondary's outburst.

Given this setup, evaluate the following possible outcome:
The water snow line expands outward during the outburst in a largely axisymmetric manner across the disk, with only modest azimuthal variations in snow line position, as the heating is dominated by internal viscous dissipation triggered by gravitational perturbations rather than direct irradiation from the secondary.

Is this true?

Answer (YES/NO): NO